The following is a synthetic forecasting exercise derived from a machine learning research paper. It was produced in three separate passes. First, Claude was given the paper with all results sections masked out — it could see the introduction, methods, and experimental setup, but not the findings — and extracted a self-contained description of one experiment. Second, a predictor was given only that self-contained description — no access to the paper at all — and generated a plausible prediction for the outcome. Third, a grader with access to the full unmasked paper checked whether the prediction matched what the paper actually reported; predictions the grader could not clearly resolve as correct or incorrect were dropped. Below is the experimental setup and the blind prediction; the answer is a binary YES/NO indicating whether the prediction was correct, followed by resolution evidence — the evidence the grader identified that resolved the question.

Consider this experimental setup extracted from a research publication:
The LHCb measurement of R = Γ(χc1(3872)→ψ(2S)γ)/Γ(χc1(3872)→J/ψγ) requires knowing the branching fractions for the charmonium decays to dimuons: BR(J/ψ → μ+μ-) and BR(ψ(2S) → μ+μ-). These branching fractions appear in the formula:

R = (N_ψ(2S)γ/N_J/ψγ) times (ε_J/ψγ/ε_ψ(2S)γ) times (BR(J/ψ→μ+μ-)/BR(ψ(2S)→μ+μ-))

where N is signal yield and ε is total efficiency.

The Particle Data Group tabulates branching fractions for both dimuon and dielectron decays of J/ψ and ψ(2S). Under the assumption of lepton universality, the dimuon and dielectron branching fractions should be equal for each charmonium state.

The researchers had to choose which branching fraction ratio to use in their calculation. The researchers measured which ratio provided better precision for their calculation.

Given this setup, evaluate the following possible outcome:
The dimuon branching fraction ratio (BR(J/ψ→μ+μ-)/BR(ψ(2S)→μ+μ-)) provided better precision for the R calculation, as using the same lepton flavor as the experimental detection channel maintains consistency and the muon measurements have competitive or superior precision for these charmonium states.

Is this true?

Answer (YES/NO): NO